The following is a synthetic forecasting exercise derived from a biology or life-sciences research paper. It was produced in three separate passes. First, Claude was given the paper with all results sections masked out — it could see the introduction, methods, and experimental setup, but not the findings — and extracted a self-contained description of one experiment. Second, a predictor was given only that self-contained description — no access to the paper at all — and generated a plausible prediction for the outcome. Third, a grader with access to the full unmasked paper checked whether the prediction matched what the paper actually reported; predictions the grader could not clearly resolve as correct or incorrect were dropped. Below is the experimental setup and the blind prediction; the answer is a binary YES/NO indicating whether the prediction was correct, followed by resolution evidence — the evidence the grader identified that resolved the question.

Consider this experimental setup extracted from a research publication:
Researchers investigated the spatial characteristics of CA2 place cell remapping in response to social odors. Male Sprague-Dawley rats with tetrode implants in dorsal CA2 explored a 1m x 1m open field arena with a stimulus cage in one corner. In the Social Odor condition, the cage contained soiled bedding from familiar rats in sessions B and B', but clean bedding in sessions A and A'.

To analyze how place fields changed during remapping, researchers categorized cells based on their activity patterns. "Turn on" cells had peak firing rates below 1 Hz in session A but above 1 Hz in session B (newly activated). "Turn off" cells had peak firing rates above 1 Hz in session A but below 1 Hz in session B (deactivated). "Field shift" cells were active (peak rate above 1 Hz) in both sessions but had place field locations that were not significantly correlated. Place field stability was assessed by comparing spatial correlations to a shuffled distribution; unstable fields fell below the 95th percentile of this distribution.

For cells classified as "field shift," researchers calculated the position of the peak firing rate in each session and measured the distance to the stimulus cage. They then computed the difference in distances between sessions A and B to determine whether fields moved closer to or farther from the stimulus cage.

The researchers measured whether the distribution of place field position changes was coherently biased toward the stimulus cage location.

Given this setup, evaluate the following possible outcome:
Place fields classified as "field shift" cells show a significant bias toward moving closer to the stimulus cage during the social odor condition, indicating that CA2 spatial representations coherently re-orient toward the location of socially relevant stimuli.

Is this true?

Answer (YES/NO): NO